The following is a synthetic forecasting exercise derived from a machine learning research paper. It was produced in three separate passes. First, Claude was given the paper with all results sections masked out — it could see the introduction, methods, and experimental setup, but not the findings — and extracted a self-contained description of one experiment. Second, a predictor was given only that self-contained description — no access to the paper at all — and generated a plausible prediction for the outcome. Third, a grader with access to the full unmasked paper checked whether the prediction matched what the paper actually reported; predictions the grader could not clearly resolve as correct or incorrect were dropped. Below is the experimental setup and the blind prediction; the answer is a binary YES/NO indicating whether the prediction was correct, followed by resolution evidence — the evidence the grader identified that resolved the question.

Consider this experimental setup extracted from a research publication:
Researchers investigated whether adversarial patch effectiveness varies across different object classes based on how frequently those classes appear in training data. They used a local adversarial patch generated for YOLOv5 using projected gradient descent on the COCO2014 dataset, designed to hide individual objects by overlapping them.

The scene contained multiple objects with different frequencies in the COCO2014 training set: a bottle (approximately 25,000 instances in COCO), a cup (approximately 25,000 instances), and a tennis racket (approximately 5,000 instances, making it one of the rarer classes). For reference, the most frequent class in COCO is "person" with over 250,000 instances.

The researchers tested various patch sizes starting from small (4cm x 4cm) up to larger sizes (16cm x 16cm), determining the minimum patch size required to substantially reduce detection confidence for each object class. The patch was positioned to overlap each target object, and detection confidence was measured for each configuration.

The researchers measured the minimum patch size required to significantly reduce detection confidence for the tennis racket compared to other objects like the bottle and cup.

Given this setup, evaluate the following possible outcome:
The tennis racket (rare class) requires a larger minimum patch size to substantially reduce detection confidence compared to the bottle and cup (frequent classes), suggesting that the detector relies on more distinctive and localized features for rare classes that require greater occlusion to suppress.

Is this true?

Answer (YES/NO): YES